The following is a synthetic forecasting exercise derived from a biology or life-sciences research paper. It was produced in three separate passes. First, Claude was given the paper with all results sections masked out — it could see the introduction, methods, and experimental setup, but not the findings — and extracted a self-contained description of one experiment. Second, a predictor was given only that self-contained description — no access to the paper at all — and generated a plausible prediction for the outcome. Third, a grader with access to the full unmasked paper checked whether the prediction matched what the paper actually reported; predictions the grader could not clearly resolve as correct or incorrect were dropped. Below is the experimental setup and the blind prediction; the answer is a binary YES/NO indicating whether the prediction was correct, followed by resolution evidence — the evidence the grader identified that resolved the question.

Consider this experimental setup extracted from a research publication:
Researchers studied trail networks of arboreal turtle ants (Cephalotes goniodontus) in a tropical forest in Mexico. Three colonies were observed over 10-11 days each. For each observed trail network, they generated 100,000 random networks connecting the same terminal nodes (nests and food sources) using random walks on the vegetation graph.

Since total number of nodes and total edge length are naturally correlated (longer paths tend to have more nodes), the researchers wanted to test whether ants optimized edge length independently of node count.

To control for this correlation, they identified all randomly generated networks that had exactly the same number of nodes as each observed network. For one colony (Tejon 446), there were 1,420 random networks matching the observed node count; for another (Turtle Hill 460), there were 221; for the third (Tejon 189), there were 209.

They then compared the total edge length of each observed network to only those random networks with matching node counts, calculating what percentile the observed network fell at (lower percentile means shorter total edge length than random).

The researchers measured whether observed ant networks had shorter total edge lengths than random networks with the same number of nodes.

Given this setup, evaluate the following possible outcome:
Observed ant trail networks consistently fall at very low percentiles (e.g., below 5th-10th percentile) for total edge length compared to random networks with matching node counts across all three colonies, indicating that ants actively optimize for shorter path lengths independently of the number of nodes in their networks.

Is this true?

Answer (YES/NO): NO